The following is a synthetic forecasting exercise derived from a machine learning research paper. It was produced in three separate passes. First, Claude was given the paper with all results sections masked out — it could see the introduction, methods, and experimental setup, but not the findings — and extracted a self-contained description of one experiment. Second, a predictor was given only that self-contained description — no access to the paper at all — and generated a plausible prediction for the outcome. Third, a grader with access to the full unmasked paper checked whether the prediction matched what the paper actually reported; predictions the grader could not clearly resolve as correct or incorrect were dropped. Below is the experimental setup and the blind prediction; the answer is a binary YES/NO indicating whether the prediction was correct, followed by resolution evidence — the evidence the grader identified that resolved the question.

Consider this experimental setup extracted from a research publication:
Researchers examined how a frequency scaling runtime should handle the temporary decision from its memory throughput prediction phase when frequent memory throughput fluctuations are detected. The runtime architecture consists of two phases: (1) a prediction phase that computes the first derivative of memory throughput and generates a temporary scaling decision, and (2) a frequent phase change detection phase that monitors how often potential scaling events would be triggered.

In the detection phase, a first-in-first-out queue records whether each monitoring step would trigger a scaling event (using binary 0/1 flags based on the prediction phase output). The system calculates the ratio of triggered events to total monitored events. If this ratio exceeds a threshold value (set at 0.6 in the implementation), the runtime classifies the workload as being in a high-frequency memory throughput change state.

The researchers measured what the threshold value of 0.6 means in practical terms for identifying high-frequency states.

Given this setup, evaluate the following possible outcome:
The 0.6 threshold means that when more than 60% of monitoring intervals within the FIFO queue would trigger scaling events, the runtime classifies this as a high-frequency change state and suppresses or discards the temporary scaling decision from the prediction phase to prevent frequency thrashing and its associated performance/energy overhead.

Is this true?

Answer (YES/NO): NO